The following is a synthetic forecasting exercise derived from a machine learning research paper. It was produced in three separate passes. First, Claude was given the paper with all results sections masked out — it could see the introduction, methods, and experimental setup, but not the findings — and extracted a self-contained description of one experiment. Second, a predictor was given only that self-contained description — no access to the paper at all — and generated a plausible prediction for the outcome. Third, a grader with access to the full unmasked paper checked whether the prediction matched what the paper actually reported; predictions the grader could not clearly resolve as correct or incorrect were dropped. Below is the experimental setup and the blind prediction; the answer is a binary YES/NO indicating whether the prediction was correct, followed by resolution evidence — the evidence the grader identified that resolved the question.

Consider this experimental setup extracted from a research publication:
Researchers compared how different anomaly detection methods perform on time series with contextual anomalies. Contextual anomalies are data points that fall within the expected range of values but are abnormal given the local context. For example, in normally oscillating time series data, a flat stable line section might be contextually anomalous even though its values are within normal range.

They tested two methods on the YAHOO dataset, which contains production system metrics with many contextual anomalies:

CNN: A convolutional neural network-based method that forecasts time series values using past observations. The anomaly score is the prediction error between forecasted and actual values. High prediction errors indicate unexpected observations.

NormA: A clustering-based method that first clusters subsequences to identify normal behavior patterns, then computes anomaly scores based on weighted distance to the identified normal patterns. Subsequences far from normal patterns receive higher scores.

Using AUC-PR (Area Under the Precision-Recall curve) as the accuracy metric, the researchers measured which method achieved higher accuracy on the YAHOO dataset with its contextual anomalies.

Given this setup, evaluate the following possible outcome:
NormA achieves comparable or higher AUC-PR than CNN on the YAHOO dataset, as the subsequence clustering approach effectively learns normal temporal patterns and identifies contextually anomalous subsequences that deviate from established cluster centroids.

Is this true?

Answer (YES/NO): NO